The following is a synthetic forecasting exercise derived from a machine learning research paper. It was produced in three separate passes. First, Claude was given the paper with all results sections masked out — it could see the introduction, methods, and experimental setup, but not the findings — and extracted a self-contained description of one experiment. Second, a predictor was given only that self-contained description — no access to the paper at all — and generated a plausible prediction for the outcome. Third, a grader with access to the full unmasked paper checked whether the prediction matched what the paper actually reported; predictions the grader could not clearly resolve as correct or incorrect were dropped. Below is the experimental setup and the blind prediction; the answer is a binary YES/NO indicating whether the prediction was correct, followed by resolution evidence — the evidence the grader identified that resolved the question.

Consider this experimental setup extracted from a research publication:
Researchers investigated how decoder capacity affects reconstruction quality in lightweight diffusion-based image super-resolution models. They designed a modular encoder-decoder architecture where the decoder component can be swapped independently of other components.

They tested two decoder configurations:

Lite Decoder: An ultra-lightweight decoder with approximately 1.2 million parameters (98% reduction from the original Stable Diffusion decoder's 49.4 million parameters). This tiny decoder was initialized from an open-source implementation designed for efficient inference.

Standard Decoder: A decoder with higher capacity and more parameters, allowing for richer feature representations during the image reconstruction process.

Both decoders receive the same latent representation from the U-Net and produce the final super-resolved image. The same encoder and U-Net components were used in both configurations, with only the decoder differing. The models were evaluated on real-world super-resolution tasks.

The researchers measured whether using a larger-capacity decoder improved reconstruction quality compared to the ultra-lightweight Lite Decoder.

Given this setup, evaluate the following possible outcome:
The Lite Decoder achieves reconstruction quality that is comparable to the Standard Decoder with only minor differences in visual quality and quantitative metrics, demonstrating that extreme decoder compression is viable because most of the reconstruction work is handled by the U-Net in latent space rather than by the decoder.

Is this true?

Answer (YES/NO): NO